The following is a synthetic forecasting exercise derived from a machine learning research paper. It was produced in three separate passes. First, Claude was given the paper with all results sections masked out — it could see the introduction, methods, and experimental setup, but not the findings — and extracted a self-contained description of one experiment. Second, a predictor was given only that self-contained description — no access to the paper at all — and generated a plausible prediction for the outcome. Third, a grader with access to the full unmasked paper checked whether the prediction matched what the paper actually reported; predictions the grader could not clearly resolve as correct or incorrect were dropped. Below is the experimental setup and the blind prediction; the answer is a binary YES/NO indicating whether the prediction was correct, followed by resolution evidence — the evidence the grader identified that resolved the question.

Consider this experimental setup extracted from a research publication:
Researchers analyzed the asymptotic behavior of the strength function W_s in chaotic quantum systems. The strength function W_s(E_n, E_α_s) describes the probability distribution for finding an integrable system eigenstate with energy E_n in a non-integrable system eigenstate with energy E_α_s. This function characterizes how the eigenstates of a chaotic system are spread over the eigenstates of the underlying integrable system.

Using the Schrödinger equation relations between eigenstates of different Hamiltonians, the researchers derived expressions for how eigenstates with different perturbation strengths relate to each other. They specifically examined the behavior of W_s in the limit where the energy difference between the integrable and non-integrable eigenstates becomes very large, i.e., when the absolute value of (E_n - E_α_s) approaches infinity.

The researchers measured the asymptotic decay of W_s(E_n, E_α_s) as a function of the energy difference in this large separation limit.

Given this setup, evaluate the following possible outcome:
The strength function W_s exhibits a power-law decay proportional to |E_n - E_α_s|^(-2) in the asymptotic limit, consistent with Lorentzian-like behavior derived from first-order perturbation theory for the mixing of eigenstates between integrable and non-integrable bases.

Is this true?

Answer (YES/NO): YES